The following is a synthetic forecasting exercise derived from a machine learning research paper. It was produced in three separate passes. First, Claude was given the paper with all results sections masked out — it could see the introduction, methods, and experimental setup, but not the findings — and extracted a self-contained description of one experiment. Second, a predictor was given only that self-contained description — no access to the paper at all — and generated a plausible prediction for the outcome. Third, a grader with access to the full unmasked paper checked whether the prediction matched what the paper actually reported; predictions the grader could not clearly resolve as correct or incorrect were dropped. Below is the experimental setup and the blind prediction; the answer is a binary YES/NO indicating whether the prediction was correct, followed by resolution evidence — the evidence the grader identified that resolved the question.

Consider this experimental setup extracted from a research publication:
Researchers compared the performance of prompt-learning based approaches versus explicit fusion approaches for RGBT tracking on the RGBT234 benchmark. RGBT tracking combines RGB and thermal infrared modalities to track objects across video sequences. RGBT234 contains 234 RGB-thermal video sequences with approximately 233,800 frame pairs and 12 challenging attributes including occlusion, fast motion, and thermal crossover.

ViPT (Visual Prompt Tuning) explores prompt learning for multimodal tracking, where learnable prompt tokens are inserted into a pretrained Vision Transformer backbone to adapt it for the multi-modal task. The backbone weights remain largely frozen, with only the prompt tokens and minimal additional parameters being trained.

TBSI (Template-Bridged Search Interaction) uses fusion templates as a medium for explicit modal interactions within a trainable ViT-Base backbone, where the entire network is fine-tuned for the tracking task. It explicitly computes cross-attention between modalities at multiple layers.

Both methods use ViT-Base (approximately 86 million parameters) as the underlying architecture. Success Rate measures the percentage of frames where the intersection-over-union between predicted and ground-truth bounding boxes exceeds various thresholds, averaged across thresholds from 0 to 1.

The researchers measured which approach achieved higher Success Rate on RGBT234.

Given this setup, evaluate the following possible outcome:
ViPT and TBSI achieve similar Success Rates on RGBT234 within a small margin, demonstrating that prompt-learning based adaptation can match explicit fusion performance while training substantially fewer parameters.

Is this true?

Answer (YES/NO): NO